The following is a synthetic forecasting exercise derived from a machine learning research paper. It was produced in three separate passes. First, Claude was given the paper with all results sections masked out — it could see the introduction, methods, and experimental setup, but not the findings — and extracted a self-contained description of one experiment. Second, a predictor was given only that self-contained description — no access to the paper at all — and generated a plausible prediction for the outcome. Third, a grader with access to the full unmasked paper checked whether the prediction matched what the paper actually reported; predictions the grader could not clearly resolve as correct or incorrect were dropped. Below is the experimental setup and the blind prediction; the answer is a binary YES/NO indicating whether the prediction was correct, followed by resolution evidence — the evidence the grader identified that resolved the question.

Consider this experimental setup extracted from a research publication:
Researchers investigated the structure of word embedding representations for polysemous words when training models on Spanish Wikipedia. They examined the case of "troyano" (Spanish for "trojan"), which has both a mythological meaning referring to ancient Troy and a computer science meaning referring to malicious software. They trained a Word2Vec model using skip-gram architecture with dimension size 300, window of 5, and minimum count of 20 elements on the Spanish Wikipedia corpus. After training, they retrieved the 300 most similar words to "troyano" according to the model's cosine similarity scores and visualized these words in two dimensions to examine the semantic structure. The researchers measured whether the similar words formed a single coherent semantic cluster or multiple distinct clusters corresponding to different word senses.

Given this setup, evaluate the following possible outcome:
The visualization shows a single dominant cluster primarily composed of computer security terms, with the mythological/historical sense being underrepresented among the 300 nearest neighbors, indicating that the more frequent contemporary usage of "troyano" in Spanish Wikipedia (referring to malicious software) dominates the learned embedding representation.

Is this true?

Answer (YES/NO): NO